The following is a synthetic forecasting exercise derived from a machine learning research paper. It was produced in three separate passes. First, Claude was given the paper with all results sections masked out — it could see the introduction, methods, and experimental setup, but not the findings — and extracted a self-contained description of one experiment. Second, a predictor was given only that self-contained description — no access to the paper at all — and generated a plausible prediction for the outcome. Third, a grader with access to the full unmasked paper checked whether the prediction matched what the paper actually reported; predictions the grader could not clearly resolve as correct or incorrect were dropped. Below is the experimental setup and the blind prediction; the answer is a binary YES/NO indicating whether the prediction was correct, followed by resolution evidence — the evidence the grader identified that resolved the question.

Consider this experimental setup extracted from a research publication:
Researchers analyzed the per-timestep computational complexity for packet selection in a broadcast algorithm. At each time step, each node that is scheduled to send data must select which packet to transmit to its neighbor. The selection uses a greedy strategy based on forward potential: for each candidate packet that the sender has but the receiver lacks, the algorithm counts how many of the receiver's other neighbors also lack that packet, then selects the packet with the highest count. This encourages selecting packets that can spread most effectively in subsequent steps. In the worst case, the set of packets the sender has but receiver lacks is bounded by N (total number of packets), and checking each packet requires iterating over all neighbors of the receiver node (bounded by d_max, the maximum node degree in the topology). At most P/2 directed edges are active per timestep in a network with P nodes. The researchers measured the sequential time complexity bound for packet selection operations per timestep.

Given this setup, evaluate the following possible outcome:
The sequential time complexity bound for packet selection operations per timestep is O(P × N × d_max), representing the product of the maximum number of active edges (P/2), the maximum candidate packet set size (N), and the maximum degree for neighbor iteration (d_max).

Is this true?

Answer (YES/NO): YES